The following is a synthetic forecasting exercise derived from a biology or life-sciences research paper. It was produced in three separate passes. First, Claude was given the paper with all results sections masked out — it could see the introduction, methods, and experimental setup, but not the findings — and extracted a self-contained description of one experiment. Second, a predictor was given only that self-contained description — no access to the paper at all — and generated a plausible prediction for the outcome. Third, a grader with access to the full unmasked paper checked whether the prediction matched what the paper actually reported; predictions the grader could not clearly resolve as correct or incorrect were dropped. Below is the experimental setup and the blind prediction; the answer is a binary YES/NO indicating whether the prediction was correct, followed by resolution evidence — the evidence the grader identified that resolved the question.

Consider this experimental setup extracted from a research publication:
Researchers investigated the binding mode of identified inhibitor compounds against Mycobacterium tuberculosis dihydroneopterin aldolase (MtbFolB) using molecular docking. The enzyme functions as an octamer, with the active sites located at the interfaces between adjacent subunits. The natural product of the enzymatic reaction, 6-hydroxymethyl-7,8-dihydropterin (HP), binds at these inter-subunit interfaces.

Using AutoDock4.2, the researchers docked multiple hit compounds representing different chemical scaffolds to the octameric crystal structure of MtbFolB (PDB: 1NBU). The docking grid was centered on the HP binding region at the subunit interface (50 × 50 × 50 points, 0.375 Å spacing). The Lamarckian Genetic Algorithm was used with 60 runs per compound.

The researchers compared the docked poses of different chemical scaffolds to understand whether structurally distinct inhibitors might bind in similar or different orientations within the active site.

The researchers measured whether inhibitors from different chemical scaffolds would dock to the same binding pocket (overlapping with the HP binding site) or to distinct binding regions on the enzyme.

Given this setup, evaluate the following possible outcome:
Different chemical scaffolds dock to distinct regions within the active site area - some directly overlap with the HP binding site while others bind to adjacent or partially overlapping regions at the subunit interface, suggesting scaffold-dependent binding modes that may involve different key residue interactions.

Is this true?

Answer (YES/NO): NO